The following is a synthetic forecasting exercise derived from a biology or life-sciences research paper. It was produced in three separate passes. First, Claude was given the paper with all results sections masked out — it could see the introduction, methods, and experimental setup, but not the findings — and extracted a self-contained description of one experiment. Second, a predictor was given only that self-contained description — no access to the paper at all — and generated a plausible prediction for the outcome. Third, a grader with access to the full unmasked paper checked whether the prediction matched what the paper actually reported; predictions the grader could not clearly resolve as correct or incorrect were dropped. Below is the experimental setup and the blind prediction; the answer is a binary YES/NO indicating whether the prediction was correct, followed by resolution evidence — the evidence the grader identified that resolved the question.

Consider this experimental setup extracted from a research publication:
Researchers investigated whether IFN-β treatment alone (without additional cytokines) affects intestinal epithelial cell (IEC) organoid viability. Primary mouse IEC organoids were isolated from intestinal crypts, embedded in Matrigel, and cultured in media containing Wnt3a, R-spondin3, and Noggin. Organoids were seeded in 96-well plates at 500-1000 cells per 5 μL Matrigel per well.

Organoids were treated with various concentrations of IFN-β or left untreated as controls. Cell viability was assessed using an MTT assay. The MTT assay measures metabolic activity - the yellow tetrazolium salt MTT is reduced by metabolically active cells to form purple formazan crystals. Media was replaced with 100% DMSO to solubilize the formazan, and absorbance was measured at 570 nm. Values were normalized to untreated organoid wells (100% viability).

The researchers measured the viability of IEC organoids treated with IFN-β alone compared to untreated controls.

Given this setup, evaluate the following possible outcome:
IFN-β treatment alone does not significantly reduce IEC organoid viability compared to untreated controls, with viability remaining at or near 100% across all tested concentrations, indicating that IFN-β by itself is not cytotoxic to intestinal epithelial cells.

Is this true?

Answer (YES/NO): YES